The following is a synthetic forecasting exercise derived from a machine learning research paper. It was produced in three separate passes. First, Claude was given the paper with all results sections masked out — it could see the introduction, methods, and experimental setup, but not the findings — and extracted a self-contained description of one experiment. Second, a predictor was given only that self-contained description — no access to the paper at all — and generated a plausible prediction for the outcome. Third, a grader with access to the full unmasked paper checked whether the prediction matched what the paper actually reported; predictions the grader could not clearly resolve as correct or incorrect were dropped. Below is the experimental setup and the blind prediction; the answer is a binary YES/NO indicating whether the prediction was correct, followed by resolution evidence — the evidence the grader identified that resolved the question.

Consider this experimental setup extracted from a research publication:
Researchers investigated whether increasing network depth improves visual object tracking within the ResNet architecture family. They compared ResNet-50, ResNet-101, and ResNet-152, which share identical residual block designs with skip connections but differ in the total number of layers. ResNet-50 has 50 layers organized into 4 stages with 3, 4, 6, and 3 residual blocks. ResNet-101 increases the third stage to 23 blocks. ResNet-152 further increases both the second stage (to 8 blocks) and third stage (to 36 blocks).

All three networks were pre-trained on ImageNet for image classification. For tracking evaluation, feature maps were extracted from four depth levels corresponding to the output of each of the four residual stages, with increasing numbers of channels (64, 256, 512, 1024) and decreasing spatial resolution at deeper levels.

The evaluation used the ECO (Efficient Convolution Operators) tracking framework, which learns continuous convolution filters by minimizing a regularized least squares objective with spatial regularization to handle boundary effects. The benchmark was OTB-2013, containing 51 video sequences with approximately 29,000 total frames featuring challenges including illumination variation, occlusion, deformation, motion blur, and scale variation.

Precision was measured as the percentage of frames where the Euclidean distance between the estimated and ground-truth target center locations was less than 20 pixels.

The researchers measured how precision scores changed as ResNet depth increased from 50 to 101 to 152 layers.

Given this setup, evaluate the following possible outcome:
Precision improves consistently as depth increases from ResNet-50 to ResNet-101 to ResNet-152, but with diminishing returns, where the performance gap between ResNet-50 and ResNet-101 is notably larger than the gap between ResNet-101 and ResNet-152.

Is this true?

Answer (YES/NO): NO